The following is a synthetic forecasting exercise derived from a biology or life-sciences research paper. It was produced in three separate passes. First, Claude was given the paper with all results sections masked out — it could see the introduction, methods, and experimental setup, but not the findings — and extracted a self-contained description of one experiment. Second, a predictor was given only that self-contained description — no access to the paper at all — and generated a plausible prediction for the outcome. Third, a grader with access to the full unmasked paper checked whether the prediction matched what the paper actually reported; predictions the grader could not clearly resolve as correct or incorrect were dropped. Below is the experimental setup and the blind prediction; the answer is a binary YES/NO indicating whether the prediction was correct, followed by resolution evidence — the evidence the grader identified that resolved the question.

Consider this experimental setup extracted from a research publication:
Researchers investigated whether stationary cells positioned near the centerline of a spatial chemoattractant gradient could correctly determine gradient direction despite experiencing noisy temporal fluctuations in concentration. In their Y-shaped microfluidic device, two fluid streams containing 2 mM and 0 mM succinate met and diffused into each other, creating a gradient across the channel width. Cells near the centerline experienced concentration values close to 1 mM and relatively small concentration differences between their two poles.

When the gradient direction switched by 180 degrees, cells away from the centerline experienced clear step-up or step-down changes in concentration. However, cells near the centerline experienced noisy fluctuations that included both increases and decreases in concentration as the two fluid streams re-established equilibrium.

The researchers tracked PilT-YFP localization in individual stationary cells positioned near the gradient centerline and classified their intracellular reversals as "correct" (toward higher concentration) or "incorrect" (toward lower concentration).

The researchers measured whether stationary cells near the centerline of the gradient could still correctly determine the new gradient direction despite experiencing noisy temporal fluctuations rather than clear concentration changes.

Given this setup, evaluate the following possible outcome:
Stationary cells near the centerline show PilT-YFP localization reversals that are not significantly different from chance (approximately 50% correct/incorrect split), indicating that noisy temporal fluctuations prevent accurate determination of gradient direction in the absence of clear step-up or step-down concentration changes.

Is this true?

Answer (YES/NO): NO